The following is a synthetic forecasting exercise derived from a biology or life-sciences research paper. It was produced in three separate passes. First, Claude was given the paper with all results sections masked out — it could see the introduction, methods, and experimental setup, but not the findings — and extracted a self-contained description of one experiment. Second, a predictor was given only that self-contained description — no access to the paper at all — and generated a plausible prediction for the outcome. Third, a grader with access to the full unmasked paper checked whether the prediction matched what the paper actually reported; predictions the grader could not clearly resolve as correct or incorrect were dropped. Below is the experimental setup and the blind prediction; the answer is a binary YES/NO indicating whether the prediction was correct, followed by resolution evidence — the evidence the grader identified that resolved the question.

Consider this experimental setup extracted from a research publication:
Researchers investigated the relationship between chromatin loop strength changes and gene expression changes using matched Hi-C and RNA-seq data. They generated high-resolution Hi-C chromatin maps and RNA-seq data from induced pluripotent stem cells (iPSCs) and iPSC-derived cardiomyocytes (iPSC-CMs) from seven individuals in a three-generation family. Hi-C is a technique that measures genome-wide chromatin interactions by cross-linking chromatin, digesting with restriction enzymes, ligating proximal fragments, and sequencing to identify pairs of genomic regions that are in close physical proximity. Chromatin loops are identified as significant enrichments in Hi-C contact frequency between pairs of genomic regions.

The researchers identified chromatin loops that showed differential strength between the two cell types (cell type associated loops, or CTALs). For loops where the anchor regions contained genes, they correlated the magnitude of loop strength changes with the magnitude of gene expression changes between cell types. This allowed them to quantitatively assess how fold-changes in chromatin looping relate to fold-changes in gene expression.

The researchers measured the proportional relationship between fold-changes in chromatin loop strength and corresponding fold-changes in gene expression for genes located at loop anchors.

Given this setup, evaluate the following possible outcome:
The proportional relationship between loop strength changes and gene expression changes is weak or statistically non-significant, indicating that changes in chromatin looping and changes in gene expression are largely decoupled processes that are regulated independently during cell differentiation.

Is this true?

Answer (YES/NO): NO